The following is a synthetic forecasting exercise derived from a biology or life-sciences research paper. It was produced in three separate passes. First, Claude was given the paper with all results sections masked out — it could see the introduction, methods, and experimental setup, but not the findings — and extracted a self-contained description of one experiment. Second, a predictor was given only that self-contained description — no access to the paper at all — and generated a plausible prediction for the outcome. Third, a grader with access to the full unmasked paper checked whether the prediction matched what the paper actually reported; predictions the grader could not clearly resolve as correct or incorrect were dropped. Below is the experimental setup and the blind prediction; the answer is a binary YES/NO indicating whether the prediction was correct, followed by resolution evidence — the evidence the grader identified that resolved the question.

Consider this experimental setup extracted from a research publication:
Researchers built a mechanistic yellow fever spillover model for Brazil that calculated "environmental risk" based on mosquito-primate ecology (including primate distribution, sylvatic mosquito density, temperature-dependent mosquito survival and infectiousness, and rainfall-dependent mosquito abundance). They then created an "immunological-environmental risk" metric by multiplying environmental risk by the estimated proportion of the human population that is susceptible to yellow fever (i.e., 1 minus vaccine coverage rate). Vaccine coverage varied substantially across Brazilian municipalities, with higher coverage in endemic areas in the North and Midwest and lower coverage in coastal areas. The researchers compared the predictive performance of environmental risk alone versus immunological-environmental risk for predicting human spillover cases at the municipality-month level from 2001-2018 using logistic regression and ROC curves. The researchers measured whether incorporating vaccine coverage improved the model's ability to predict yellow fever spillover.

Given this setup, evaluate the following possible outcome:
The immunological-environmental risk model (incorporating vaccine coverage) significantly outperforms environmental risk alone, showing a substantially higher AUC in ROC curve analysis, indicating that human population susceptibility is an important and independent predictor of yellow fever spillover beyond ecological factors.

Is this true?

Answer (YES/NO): NO